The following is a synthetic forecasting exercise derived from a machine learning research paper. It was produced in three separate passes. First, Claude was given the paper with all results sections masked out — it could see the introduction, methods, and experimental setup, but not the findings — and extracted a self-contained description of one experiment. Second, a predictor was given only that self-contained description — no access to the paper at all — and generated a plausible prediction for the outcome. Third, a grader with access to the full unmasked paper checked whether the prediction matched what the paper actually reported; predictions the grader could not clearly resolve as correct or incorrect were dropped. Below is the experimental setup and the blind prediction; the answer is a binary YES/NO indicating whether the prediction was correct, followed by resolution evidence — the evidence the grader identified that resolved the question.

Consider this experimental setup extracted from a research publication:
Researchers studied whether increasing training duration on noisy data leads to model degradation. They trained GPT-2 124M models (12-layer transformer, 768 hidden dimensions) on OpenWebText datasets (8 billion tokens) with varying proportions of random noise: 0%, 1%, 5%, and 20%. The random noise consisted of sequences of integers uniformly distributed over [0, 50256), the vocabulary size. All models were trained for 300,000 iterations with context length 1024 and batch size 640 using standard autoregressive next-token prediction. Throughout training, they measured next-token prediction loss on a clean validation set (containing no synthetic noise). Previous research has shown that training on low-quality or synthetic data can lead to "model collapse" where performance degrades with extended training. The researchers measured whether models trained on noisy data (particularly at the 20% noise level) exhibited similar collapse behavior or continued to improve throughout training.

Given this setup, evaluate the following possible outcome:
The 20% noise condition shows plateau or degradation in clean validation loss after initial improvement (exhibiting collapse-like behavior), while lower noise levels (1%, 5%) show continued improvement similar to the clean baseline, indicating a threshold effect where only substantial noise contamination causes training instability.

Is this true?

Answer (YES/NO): NO